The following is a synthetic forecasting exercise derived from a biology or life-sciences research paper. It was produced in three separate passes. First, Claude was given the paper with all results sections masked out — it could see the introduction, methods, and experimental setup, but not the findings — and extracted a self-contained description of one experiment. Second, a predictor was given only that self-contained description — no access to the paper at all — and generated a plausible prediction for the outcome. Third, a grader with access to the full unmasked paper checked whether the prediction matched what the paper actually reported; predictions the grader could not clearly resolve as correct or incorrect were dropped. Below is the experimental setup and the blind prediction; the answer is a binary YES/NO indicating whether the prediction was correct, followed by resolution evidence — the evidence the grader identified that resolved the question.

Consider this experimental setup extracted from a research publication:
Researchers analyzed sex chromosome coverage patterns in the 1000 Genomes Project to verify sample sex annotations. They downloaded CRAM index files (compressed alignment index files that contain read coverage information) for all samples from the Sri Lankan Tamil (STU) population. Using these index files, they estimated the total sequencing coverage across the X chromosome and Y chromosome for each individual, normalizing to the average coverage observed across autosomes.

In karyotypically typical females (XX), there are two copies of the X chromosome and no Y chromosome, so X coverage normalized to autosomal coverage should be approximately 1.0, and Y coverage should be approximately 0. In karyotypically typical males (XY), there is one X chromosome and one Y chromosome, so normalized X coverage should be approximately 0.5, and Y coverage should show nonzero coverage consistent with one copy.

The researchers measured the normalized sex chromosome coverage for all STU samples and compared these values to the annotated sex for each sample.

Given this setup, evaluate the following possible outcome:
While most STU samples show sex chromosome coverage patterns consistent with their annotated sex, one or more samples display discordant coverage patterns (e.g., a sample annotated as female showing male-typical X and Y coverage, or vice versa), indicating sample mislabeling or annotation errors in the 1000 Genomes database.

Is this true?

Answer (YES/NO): YES